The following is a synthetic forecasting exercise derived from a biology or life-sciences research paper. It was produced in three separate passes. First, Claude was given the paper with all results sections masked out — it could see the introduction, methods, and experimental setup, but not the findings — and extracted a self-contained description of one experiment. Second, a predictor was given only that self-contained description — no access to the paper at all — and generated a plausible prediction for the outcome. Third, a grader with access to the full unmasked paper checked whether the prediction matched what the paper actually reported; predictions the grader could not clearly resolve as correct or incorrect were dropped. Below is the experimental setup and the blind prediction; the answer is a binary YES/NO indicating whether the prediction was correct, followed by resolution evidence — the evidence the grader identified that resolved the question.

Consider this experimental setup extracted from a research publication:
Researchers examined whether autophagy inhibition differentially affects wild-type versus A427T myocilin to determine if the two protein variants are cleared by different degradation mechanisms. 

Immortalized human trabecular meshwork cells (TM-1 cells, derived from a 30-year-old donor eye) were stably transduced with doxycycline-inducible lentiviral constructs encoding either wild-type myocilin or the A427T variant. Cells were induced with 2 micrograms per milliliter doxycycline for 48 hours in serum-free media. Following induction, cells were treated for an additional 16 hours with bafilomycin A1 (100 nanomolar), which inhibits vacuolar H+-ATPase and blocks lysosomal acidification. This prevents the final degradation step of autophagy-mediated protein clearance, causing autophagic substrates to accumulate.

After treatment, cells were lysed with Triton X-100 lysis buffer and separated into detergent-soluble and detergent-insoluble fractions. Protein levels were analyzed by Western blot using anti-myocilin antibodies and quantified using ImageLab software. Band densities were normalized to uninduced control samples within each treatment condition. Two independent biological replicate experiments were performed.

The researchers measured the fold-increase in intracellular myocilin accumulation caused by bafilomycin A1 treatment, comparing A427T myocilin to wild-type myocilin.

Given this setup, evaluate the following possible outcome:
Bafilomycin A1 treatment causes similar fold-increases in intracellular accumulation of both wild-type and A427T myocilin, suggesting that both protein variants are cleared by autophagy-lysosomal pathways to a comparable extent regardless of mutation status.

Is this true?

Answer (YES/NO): NO